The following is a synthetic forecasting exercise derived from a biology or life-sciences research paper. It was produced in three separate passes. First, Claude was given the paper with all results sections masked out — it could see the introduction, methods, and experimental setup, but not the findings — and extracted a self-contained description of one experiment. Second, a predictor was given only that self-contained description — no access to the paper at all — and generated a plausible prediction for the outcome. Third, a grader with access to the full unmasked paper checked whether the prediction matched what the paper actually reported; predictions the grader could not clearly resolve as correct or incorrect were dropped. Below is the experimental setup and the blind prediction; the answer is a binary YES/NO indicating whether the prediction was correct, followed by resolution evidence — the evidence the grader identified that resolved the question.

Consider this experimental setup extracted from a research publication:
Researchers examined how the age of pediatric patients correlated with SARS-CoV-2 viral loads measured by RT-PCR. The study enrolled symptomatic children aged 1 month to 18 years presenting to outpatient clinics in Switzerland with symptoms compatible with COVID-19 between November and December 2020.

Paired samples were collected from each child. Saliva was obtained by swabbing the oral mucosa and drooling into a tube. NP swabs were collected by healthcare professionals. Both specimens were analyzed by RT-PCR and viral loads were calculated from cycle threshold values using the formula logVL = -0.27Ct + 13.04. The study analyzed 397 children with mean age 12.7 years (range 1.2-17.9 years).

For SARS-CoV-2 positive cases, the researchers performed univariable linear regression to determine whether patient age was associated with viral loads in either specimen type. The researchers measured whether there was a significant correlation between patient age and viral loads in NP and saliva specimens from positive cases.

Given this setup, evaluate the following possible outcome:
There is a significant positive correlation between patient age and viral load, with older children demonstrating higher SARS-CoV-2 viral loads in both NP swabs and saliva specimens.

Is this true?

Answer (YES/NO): NO